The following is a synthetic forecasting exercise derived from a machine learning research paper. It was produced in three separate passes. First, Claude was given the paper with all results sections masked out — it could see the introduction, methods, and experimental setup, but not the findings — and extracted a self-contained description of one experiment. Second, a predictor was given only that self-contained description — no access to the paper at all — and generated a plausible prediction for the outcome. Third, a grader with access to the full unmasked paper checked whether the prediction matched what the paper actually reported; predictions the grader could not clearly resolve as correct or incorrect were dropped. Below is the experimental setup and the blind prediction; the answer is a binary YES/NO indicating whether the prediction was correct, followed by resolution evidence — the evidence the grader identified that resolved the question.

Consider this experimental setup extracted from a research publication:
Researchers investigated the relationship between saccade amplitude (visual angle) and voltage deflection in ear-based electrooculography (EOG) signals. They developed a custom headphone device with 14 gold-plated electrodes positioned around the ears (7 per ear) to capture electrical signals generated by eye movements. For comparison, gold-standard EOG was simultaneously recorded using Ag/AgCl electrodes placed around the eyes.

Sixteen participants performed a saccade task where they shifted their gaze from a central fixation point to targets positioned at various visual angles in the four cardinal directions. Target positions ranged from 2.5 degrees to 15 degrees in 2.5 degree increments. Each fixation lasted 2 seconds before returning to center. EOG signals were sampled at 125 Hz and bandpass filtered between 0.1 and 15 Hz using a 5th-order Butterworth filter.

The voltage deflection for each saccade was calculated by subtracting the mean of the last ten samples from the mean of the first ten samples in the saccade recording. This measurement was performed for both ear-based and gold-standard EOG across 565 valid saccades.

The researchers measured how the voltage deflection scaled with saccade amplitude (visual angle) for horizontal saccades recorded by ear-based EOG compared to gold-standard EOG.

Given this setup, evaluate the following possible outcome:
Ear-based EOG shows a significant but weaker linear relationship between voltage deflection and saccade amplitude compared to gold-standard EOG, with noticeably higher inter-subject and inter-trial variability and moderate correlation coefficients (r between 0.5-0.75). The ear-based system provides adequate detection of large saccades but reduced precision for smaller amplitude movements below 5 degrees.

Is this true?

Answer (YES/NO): NO